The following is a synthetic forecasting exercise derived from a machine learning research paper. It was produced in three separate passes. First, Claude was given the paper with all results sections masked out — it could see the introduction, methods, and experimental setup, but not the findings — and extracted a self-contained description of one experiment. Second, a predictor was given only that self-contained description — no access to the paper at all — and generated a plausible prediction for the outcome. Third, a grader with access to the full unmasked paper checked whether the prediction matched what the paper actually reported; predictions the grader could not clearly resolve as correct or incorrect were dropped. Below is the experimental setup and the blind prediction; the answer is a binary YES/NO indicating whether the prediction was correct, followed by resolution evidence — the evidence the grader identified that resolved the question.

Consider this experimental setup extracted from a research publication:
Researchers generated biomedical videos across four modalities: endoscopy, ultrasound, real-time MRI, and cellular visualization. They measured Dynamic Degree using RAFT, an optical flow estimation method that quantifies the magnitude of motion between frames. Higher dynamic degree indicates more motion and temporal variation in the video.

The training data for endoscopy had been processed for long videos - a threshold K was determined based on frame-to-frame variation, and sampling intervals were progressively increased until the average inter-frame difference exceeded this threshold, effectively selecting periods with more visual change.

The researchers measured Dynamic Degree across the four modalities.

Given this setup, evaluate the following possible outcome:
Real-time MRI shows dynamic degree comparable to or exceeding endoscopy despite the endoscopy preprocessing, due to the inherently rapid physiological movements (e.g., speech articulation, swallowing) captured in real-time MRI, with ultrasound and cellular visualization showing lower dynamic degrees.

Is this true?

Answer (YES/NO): NO